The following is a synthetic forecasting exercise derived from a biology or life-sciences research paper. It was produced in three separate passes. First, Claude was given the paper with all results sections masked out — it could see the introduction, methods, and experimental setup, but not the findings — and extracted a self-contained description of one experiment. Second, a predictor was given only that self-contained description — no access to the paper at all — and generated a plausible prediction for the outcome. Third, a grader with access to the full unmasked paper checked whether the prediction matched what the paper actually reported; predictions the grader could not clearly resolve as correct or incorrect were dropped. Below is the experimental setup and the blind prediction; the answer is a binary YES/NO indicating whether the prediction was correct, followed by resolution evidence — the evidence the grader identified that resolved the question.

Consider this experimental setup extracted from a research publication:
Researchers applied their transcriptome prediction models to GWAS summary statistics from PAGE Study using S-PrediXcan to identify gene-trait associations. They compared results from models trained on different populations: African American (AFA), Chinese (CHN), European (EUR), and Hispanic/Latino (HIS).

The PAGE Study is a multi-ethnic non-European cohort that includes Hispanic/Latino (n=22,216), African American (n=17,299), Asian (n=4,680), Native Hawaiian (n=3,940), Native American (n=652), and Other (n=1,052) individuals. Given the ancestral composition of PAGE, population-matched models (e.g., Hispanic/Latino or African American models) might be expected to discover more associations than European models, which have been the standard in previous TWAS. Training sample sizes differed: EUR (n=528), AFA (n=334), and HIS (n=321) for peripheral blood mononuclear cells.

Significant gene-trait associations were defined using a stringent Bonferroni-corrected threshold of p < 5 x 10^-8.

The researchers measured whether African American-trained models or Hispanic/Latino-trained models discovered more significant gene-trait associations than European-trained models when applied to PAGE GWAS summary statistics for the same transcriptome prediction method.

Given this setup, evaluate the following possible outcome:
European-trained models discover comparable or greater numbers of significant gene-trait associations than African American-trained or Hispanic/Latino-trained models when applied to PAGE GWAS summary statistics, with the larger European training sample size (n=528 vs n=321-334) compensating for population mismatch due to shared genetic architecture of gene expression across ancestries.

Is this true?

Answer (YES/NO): NO